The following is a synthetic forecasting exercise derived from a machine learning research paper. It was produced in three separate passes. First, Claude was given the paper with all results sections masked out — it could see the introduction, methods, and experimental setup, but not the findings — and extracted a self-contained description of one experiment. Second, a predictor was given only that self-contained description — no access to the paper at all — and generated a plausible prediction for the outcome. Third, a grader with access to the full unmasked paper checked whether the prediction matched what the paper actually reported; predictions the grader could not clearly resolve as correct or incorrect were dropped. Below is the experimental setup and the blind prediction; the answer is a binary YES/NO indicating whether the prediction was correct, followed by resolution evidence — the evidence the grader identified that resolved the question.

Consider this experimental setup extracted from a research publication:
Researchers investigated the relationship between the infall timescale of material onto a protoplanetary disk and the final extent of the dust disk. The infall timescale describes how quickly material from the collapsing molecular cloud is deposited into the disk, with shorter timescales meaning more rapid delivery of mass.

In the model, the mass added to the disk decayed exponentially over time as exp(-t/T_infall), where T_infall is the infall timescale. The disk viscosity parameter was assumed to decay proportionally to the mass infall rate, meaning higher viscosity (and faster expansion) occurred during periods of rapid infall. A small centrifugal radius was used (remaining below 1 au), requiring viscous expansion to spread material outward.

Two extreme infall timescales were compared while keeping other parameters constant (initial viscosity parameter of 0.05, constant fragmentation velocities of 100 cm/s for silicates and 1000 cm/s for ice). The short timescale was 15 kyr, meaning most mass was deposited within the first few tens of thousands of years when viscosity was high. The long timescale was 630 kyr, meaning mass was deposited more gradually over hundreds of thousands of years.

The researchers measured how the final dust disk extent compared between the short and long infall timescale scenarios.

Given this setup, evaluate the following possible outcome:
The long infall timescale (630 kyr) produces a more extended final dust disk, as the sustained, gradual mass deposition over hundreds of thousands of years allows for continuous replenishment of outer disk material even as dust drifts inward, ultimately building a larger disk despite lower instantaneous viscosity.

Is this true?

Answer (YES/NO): NO